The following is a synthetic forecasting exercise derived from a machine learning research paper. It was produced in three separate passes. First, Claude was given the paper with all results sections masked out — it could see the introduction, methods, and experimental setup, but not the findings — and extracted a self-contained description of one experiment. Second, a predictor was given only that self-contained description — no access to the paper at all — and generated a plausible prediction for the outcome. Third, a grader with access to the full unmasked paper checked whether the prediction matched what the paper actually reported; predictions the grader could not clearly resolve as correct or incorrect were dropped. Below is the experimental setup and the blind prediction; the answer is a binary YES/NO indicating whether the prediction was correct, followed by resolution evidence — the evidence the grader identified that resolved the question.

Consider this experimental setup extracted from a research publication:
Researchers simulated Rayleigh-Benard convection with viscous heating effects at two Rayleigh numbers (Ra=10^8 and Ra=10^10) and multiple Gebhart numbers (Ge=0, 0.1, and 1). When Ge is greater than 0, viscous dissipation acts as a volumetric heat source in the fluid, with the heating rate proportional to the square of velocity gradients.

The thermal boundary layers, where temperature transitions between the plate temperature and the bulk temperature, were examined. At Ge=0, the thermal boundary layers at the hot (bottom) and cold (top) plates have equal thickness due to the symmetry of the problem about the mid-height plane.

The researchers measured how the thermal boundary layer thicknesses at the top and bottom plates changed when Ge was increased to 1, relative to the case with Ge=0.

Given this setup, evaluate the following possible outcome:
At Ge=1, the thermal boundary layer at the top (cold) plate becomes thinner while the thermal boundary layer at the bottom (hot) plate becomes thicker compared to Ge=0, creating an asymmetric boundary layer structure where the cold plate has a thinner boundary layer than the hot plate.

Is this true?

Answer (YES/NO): YES